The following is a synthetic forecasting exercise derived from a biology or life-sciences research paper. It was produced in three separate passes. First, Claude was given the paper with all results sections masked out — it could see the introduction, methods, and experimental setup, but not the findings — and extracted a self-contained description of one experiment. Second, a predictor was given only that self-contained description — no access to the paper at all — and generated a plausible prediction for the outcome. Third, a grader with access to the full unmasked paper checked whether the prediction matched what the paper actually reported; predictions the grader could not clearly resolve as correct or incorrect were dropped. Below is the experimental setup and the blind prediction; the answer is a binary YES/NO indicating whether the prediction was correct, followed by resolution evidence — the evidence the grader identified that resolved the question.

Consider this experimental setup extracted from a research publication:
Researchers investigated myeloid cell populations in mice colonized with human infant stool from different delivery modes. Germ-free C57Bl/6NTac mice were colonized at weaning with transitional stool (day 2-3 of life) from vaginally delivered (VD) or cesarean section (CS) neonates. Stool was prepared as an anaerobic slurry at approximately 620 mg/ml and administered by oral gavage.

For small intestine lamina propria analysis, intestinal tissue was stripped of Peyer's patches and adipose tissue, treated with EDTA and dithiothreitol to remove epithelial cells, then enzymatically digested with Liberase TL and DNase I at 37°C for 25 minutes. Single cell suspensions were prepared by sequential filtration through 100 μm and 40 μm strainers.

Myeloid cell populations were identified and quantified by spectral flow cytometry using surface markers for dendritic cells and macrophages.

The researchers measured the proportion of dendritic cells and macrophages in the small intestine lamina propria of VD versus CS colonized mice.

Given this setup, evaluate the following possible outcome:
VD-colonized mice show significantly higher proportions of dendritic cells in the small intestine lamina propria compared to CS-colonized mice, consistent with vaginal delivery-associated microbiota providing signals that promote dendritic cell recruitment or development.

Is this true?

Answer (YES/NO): YES